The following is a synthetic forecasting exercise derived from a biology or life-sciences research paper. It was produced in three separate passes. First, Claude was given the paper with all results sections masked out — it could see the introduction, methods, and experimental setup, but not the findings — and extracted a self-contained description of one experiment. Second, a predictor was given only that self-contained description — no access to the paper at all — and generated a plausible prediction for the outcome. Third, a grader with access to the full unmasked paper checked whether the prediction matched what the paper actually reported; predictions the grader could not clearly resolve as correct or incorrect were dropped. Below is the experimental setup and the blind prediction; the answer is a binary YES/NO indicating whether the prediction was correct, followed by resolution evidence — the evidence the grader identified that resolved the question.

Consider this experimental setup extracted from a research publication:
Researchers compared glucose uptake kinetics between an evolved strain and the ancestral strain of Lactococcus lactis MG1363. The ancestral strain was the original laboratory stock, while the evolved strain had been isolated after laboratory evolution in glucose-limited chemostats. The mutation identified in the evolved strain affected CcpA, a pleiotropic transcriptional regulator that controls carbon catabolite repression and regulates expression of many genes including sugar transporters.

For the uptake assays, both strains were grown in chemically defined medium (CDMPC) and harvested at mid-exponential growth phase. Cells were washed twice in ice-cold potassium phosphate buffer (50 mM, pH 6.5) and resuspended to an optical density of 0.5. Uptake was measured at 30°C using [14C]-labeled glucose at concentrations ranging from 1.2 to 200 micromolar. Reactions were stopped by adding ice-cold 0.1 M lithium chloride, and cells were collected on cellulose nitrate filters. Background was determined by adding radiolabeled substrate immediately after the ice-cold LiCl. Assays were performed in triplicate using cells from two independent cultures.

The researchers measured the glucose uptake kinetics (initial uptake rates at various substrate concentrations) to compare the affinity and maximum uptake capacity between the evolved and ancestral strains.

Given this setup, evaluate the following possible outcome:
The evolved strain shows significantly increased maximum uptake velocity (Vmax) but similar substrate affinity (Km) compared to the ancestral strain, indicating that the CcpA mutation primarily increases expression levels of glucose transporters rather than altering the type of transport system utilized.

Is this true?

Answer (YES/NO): YES